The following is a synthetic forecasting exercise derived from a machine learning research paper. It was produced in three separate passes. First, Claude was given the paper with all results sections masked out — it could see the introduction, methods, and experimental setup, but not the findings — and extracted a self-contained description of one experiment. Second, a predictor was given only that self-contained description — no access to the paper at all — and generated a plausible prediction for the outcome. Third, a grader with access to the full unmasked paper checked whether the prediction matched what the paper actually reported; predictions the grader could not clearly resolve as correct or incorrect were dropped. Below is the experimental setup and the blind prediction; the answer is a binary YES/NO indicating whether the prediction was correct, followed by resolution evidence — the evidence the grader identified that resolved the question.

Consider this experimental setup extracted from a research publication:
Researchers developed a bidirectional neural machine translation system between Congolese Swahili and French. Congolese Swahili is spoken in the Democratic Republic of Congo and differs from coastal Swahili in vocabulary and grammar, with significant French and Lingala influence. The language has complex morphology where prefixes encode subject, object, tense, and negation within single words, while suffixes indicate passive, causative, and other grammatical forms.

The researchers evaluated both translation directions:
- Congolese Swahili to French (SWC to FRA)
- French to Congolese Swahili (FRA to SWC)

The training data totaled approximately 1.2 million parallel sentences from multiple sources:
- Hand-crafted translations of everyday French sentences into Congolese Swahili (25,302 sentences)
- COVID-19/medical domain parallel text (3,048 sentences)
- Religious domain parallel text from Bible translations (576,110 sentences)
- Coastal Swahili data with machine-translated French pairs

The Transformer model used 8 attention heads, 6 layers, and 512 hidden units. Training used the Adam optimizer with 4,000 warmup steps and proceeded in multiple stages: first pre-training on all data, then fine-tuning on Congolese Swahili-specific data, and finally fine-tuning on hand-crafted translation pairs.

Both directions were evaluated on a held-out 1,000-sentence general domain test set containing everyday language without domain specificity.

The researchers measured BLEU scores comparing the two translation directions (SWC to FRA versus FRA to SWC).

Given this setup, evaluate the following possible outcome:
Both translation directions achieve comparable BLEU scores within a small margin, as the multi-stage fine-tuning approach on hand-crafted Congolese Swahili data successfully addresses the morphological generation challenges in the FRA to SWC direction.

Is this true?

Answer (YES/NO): NO